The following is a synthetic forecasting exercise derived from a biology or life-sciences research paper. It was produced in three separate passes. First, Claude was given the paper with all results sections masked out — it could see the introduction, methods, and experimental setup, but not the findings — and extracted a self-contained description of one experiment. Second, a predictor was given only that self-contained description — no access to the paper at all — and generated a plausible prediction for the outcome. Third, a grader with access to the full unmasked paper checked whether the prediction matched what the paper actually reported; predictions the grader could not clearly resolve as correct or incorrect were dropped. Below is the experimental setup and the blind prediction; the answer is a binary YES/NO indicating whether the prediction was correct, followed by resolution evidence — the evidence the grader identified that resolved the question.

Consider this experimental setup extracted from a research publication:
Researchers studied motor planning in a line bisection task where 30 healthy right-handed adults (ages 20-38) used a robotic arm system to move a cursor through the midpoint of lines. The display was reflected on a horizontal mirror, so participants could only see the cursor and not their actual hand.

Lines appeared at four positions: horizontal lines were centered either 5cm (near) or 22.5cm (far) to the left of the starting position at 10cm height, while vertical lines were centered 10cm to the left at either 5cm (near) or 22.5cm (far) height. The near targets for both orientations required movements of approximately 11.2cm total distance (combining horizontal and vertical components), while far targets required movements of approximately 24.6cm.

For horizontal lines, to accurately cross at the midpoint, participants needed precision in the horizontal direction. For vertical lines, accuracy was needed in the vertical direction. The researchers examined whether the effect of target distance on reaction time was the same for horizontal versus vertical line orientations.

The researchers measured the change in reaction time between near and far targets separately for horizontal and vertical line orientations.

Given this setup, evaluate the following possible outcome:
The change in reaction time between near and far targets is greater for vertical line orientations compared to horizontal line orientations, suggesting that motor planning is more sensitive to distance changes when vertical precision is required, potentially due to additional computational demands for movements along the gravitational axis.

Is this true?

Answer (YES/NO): NO